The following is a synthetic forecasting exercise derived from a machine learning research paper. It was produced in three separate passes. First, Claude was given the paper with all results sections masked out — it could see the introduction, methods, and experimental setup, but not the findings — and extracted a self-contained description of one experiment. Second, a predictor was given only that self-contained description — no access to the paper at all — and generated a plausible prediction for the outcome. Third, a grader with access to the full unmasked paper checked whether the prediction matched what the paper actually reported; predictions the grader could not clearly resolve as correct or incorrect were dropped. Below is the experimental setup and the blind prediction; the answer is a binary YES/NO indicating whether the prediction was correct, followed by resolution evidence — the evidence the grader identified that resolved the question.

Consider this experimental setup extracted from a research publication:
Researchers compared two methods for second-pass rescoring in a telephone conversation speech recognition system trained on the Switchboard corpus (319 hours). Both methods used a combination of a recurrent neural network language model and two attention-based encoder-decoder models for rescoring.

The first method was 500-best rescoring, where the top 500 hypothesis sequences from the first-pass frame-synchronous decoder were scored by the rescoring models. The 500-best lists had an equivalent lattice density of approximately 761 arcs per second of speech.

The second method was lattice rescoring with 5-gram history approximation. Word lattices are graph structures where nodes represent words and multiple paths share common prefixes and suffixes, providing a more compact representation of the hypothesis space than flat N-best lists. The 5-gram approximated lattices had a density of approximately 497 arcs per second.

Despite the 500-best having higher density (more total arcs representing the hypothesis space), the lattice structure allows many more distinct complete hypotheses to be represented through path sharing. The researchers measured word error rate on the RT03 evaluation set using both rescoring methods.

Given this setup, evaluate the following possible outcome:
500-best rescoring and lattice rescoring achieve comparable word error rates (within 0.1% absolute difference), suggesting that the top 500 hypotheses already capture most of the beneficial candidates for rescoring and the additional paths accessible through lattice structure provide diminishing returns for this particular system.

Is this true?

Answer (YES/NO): NO